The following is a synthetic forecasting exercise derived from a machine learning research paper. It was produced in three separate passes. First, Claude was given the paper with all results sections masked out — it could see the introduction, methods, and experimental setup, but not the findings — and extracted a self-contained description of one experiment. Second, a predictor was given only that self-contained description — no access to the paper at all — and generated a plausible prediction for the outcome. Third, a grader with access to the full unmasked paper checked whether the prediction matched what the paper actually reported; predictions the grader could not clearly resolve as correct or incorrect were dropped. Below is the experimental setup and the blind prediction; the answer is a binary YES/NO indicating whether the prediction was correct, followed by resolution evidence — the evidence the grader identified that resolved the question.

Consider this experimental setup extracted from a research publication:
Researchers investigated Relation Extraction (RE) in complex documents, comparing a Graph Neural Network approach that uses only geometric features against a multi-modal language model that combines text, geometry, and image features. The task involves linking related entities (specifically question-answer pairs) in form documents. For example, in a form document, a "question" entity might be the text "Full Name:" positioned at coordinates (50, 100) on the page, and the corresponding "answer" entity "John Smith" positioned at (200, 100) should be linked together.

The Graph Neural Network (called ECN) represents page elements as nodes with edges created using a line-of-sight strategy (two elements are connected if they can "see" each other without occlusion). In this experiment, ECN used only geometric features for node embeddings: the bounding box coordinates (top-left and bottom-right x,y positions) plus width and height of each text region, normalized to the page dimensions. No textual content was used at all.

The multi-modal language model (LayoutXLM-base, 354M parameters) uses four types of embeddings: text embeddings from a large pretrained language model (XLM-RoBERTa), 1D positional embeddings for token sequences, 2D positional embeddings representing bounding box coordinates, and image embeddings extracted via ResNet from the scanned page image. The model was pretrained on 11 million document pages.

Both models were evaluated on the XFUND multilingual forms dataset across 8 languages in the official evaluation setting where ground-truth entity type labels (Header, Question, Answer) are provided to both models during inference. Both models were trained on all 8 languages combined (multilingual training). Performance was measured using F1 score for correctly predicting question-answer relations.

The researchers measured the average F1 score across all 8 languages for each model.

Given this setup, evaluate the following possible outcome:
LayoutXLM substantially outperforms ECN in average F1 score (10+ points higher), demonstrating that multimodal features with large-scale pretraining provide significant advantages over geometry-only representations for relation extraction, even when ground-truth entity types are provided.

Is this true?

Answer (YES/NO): NO